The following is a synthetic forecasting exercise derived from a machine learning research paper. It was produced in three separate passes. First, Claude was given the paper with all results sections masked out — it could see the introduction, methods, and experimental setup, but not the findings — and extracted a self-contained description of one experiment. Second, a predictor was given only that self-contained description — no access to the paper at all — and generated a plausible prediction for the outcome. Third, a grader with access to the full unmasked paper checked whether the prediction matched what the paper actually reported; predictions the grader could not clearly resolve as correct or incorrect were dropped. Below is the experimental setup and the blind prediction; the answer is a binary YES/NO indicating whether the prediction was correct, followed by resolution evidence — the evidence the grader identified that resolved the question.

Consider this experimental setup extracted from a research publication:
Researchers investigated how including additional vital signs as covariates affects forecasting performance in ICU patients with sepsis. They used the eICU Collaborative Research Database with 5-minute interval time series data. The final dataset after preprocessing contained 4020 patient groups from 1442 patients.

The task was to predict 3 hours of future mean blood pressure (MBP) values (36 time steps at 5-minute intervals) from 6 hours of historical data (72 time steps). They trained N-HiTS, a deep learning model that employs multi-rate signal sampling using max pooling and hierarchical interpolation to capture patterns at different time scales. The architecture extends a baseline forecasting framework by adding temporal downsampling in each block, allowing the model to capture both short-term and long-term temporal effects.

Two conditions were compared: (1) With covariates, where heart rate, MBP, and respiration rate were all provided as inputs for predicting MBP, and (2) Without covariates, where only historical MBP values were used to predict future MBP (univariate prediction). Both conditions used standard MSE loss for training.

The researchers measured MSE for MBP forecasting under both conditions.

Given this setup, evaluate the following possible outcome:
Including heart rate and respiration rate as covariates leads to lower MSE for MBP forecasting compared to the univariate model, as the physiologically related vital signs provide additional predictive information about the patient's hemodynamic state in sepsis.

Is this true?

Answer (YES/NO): NO